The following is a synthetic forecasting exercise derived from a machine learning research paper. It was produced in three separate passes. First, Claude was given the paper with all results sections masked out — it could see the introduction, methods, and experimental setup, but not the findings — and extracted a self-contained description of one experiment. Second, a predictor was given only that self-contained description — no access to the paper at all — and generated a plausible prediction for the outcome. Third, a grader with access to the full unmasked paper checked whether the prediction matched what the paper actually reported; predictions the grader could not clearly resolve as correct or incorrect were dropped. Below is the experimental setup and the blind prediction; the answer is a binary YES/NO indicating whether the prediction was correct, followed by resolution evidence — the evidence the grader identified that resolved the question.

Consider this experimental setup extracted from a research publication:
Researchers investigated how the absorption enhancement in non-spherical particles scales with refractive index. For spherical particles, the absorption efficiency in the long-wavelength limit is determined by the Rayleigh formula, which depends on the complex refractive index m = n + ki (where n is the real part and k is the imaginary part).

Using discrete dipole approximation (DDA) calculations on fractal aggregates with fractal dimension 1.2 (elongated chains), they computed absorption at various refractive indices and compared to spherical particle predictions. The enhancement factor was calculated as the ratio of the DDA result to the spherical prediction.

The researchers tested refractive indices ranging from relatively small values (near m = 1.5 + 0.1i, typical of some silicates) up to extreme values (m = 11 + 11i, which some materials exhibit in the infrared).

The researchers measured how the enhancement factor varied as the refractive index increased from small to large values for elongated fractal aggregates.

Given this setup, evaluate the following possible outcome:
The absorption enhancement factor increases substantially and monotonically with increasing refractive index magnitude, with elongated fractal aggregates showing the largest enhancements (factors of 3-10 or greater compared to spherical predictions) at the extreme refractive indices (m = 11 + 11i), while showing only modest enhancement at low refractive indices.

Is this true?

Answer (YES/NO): YES